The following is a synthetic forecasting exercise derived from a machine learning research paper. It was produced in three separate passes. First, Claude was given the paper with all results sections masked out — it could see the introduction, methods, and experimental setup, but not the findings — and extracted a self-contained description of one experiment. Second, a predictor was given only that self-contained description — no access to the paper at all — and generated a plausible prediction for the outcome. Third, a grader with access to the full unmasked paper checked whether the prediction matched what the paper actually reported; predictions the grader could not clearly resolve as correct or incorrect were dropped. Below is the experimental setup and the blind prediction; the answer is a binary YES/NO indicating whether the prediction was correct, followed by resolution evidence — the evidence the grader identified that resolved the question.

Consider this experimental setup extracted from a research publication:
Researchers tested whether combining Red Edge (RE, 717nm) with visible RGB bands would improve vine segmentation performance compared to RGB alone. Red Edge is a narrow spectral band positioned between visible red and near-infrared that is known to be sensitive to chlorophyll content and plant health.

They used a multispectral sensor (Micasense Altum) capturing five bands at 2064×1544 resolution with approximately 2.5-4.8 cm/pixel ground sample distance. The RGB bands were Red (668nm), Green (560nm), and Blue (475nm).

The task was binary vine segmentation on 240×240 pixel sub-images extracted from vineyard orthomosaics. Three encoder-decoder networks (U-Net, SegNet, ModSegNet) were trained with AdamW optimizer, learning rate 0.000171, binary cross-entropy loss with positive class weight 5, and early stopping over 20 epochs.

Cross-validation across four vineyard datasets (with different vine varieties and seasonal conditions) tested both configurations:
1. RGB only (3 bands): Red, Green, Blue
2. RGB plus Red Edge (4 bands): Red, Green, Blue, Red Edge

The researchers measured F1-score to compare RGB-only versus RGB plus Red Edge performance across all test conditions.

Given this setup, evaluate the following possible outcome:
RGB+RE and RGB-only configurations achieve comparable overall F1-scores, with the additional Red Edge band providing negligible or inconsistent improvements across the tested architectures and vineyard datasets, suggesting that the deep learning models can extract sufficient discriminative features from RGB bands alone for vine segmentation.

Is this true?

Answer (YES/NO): YES